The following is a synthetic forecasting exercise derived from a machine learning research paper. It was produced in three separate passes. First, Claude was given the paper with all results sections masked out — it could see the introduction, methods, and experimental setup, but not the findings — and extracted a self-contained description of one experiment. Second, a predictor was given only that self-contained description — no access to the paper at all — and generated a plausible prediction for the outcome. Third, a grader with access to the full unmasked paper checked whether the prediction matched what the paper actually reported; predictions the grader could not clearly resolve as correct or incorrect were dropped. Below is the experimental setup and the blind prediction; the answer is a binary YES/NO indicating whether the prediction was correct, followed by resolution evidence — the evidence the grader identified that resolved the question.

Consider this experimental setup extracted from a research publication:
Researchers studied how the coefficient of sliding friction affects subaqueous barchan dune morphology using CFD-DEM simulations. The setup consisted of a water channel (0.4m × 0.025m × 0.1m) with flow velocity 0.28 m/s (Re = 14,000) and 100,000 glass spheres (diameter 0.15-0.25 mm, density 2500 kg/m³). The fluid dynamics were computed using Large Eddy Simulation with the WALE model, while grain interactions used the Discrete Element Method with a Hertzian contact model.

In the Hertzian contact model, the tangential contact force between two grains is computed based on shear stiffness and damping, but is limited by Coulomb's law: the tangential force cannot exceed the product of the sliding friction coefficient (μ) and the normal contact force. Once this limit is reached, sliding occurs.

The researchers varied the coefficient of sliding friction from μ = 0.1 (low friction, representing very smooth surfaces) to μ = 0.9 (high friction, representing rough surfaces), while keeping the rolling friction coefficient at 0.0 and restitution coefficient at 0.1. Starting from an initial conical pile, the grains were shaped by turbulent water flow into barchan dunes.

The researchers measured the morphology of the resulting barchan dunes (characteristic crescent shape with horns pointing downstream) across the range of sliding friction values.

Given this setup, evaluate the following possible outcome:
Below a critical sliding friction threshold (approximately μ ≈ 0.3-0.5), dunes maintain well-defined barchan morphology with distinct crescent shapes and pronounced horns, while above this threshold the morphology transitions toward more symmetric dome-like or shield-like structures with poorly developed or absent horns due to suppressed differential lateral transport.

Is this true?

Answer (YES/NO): NO